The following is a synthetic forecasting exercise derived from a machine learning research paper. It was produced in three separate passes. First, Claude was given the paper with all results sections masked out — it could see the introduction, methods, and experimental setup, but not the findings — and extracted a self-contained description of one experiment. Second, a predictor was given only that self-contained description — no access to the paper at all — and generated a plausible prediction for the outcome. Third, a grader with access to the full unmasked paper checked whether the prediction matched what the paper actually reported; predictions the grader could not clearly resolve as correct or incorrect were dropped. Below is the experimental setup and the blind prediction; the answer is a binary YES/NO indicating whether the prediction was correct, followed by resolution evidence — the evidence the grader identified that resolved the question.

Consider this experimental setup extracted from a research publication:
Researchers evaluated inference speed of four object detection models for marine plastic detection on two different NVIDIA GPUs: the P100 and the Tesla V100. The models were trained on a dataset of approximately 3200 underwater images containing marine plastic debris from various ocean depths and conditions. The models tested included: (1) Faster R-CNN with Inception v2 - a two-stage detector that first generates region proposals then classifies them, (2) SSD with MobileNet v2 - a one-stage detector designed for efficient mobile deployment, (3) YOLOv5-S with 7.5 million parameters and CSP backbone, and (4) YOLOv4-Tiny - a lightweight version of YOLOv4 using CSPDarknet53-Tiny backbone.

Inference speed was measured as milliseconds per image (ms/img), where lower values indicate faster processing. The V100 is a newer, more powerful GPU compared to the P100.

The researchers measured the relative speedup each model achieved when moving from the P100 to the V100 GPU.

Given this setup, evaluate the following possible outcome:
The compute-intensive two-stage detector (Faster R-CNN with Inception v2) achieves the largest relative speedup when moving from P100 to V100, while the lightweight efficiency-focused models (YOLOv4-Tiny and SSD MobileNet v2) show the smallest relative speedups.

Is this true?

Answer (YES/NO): NO